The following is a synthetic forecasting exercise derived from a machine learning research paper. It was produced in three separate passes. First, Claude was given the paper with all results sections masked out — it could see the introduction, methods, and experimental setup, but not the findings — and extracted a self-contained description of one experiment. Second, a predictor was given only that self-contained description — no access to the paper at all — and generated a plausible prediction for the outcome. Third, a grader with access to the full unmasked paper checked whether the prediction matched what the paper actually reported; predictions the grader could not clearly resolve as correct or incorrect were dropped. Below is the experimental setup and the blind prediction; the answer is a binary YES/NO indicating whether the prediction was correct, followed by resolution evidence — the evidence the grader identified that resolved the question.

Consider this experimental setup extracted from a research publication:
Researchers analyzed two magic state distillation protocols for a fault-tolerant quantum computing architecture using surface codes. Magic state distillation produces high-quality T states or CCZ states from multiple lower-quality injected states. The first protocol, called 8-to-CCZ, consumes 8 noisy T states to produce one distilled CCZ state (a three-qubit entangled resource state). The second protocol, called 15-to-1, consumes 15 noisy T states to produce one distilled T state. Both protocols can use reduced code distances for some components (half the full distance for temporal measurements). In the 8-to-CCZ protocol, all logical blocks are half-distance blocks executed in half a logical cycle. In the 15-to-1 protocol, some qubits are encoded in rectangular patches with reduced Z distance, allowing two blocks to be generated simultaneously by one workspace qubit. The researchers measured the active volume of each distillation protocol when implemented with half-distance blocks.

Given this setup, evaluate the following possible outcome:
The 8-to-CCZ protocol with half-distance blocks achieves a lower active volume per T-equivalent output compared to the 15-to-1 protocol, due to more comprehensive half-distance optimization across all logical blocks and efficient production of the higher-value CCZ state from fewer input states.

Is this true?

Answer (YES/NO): YES